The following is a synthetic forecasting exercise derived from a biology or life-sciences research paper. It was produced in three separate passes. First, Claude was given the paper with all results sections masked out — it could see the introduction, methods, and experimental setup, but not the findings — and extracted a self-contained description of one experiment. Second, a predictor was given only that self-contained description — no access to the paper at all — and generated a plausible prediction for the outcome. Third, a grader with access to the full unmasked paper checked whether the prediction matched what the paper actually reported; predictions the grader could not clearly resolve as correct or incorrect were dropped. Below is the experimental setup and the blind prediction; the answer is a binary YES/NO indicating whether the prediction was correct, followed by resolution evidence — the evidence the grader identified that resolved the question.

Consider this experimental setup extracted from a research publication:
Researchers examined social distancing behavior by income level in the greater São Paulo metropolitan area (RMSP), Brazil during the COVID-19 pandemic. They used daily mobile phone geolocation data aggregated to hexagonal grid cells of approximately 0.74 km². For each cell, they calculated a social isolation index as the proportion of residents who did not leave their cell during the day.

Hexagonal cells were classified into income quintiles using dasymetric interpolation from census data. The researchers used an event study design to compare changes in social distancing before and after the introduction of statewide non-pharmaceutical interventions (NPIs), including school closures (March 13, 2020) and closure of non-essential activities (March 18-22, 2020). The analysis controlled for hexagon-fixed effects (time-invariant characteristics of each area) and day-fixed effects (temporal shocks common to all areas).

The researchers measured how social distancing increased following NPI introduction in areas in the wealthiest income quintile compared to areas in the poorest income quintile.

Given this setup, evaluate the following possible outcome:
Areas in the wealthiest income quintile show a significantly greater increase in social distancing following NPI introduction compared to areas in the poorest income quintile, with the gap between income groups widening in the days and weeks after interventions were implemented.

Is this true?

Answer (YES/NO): YES